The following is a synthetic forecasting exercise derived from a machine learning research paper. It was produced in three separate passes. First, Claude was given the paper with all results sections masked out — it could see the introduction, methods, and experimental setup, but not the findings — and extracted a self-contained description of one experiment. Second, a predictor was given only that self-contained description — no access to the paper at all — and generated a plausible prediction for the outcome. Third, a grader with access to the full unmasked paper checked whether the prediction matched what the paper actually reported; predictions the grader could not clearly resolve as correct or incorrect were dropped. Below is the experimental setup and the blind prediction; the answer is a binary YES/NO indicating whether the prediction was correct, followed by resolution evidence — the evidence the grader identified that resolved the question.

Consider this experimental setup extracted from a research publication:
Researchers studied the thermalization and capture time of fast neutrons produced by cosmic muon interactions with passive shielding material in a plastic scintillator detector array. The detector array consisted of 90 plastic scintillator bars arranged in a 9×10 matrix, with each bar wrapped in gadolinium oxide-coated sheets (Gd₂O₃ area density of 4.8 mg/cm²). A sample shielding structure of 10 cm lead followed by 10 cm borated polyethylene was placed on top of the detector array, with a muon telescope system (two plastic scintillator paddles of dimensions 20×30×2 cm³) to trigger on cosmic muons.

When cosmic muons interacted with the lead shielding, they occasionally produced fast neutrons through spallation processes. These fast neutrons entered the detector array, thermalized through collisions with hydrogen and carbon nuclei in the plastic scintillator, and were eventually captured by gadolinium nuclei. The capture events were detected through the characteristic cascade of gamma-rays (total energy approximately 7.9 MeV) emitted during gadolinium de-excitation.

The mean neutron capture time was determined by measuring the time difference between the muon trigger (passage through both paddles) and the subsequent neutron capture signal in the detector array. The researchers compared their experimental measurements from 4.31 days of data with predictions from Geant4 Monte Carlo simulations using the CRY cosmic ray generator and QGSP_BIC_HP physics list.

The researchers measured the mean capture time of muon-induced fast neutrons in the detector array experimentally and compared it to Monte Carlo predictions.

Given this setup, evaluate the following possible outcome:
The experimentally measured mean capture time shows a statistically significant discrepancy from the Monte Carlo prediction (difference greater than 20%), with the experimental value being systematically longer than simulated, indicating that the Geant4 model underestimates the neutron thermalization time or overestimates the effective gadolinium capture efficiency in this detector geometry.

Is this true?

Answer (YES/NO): NO